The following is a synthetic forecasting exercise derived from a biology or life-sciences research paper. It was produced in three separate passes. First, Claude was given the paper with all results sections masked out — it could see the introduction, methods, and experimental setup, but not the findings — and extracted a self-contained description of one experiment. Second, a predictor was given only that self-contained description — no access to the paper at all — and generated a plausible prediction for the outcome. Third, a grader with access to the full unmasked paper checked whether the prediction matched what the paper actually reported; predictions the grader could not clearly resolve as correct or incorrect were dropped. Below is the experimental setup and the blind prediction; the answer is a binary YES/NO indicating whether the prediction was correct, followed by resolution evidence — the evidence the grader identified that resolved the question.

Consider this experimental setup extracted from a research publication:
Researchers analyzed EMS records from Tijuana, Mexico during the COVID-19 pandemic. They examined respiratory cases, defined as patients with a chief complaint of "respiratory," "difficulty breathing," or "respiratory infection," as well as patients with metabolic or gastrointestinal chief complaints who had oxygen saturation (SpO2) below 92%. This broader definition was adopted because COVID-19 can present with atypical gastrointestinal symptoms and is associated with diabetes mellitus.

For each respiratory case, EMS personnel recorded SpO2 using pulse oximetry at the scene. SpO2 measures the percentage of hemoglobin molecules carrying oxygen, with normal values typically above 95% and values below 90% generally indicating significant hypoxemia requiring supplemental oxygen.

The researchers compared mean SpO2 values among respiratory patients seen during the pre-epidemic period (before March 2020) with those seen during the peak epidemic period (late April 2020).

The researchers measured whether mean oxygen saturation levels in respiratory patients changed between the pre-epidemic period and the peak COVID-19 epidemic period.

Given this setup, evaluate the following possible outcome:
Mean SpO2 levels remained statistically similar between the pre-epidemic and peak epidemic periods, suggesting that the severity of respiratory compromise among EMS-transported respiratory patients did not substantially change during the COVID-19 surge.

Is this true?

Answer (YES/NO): NO